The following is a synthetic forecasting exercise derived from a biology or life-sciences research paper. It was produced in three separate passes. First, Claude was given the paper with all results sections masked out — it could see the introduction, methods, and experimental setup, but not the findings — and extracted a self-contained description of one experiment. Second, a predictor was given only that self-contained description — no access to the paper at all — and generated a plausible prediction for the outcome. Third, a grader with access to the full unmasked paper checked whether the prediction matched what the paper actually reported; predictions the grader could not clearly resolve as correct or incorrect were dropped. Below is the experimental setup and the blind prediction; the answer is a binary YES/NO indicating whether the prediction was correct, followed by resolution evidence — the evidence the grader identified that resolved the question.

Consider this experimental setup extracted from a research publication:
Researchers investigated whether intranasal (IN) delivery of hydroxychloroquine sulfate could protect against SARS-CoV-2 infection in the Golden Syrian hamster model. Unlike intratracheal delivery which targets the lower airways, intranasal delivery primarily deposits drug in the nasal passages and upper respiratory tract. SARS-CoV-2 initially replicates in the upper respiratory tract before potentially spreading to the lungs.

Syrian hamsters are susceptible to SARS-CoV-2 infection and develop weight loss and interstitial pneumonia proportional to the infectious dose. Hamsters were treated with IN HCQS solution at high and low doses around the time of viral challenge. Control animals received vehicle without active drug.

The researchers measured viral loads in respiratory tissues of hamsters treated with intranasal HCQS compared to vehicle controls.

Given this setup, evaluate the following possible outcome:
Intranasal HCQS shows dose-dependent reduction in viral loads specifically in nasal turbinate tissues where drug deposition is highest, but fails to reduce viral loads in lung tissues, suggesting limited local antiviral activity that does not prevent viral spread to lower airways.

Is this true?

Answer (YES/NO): NO